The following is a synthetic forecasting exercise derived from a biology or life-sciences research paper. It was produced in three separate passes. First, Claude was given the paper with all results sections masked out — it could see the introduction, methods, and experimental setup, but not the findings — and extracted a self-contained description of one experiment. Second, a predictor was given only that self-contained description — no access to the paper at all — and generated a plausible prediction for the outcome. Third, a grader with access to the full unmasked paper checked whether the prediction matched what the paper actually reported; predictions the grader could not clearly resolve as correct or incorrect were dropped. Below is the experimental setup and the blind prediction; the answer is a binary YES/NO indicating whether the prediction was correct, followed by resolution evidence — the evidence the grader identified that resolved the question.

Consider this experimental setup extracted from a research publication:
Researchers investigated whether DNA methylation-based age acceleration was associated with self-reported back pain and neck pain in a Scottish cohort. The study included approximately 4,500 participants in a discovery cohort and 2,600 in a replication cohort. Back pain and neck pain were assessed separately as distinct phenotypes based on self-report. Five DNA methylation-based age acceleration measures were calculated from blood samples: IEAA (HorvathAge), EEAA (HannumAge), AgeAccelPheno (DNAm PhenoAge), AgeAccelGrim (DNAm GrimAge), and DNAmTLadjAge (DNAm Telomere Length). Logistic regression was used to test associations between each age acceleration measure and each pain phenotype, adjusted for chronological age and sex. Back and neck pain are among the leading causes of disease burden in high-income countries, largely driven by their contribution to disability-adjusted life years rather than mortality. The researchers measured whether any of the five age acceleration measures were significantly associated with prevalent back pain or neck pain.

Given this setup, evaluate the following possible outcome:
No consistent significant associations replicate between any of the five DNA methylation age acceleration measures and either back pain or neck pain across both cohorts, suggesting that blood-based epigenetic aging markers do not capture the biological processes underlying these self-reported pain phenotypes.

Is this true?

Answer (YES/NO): YES